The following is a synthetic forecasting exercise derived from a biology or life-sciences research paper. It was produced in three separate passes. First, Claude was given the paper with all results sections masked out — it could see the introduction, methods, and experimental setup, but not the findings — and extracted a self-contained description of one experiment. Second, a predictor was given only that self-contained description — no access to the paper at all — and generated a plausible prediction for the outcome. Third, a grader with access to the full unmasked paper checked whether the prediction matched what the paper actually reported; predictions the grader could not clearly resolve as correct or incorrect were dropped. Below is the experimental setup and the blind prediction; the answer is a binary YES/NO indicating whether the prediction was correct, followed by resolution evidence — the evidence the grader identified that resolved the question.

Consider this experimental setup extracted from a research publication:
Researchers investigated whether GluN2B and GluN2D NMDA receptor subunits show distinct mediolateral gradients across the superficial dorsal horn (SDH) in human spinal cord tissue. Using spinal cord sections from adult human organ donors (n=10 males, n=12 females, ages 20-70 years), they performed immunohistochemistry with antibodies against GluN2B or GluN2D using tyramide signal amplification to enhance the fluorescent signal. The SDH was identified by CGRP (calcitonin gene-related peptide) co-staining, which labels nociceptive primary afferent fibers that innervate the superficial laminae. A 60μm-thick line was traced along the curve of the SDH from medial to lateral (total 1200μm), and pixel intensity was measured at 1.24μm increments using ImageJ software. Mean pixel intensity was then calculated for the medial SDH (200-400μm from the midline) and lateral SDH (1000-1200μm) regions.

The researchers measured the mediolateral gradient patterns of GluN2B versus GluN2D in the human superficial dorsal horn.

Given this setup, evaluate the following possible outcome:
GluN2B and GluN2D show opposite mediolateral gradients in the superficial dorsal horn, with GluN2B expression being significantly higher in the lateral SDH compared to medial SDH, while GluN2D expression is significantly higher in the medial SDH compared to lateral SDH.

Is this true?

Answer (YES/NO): NO